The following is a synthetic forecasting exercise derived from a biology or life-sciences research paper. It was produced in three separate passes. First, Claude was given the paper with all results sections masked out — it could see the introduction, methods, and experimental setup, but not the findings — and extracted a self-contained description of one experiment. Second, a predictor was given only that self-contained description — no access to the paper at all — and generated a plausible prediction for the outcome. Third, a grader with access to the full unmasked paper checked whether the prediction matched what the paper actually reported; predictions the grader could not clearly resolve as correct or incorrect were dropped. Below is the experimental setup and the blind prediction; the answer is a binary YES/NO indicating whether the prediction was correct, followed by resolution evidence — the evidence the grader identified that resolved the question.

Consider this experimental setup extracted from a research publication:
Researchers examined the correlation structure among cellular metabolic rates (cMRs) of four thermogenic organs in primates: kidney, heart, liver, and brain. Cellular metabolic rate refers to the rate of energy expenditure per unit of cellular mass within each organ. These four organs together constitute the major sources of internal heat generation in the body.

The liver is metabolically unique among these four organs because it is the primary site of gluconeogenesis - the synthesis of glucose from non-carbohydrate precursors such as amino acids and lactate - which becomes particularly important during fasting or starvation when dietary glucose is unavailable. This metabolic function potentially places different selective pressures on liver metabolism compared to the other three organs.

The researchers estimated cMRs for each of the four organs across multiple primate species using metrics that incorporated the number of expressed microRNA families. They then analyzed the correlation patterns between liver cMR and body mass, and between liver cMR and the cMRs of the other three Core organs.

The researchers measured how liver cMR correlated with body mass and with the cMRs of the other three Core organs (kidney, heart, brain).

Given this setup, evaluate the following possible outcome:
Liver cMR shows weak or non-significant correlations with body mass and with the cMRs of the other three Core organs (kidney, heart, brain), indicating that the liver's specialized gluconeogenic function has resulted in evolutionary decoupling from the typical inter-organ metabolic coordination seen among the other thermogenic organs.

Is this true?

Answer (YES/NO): NO